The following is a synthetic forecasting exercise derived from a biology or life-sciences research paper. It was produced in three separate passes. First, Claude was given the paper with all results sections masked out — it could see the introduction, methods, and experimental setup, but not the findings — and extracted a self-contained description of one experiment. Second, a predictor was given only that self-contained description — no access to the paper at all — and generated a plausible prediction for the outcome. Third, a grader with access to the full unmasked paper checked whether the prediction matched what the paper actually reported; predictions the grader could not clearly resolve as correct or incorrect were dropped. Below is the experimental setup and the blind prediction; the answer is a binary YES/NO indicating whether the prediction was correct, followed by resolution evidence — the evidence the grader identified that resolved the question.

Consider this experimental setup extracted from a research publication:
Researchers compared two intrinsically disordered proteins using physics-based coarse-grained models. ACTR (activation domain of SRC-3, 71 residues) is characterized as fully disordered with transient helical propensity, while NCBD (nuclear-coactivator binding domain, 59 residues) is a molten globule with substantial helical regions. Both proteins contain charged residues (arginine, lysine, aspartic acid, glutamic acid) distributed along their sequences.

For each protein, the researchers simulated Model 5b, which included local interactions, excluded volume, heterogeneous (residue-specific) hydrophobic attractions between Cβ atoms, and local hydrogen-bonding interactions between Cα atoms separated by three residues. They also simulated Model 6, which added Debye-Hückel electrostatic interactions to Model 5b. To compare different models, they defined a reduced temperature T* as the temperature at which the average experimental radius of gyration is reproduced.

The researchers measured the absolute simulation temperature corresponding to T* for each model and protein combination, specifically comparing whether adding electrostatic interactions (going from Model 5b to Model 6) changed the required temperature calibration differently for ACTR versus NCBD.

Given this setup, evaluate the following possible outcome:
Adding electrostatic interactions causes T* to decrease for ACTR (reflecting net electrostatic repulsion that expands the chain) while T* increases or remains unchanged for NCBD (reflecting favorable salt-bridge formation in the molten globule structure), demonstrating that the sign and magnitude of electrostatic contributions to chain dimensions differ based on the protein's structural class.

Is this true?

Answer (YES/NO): YES